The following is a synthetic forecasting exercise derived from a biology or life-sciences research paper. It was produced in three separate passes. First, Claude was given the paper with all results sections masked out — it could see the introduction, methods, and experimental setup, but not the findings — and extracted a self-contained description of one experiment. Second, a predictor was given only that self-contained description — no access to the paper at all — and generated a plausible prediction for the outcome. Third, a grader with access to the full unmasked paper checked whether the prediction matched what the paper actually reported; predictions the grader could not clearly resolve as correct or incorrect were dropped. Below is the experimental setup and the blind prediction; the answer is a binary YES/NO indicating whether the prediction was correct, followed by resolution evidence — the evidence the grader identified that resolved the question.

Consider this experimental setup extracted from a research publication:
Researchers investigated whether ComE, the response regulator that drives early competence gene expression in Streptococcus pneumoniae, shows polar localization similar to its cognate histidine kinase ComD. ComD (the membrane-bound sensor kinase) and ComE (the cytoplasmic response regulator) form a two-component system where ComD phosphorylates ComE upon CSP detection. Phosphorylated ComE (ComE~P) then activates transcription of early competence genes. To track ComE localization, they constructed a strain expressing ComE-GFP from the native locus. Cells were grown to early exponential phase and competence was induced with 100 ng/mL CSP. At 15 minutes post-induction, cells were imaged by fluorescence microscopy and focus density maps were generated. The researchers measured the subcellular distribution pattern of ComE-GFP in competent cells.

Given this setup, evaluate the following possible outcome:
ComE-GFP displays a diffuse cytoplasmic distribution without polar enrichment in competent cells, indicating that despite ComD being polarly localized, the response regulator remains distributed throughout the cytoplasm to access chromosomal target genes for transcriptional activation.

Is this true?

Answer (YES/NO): NO